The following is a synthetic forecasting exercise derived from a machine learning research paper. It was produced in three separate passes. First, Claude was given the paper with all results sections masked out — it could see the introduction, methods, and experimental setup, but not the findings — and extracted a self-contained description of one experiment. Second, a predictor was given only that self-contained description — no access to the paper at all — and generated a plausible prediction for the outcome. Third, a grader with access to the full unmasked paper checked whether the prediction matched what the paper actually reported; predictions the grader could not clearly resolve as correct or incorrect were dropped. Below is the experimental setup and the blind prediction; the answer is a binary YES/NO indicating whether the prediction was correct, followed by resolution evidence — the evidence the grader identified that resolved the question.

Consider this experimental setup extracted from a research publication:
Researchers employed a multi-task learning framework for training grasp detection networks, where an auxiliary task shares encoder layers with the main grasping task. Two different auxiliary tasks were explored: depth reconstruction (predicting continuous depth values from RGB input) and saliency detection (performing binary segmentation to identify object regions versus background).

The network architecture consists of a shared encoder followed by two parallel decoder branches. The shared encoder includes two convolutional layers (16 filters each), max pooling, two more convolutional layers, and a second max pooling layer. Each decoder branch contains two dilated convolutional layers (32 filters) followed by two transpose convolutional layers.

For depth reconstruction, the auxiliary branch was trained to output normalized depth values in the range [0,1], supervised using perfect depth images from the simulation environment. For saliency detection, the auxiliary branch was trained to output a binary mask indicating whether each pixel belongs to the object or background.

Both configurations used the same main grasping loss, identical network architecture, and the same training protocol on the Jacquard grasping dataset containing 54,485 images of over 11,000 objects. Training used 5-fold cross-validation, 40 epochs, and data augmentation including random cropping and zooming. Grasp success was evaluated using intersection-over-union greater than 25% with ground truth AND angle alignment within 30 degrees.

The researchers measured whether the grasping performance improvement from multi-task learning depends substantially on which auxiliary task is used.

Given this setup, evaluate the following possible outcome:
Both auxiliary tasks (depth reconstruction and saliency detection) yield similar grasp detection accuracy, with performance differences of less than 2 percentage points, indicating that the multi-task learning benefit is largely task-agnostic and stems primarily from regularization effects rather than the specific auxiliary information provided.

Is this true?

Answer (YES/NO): NO